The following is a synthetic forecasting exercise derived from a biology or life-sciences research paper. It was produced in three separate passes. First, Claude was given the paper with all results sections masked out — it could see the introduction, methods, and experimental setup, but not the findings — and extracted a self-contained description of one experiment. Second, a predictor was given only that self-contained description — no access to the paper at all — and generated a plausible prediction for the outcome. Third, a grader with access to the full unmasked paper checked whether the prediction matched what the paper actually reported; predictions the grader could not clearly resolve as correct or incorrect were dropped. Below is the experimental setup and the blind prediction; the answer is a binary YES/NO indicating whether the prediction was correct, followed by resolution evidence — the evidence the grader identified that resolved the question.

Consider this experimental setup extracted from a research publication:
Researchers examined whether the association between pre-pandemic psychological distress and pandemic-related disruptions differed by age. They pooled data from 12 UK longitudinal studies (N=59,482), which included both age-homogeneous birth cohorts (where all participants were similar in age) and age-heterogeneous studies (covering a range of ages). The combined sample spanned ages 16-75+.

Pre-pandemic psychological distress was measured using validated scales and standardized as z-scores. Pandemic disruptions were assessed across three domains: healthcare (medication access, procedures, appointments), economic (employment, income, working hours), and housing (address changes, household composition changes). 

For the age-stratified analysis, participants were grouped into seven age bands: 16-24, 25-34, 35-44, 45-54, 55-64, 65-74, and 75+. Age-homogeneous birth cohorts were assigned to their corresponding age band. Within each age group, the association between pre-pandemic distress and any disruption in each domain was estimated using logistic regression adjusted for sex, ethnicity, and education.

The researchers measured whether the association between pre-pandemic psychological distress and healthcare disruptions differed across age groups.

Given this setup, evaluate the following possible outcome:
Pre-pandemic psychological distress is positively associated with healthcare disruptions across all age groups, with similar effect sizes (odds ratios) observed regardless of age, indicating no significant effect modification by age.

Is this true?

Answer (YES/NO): YES